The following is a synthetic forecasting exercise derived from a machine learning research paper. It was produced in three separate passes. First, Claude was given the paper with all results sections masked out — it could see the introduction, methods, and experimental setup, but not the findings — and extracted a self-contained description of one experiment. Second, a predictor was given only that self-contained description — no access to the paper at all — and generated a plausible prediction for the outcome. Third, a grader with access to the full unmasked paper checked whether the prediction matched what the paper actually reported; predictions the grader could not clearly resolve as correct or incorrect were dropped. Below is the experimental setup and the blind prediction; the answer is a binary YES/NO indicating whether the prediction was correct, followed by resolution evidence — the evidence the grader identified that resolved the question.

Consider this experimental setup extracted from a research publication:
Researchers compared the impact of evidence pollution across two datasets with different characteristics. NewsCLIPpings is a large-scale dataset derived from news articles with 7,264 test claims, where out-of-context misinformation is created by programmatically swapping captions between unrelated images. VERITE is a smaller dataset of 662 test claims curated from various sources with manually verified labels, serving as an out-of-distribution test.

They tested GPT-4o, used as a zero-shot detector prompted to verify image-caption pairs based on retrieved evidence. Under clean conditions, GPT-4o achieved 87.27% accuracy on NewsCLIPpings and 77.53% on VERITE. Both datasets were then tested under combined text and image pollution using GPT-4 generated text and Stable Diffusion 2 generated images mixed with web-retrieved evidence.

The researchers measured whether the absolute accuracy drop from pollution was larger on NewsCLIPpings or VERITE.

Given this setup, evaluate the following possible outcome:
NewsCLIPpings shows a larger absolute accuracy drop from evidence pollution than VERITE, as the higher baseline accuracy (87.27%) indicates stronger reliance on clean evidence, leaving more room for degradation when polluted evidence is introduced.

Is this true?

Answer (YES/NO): NO